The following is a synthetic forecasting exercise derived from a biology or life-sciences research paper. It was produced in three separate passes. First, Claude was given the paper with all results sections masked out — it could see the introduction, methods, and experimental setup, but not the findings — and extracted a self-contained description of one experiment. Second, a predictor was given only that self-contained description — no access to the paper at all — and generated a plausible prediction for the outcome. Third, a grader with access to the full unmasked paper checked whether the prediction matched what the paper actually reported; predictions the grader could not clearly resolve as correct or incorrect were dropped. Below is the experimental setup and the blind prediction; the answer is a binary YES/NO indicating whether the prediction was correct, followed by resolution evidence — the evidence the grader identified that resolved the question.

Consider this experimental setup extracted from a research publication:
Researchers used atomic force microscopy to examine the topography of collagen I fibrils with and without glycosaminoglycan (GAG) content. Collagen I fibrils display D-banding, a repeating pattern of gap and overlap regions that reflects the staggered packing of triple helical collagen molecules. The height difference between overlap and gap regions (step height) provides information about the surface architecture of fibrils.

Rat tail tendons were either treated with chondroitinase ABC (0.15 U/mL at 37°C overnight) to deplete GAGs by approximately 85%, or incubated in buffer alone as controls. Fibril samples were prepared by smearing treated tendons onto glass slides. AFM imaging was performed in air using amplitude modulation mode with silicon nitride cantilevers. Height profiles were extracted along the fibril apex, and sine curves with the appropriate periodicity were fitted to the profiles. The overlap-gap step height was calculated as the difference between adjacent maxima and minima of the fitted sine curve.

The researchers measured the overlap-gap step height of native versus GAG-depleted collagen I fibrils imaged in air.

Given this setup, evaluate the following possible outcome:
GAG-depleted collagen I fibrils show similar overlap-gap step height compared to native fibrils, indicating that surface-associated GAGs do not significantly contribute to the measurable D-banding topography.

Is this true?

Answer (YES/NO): YES